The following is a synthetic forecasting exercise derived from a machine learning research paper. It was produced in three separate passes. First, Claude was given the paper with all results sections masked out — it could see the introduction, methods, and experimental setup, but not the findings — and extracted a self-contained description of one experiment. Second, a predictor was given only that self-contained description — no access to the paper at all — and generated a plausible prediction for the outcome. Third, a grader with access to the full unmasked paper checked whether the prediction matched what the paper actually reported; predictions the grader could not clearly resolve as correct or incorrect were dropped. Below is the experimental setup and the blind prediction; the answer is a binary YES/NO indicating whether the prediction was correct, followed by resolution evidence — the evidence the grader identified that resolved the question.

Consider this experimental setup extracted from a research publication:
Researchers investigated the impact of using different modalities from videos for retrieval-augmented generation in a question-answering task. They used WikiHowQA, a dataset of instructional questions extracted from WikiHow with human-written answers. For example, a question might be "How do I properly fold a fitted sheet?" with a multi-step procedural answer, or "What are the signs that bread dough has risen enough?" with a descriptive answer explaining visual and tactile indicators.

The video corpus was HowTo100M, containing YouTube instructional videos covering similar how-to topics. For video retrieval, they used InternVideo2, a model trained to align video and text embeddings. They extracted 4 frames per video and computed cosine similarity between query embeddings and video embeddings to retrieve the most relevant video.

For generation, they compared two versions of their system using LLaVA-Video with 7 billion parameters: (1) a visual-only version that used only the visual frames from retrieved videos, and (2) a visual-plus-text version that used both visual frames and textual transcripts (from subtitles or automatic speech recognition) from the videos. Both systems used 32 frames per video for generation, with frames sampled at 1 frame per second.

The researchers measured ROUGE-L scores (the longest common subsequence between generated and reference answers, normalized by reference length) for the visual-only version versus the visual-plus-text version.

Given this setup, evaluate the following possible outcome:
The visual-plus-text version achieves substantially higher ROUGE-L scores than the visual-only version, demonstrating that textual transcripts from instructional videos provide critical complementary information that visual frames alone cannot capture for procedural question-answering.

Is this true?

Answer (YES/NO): NO